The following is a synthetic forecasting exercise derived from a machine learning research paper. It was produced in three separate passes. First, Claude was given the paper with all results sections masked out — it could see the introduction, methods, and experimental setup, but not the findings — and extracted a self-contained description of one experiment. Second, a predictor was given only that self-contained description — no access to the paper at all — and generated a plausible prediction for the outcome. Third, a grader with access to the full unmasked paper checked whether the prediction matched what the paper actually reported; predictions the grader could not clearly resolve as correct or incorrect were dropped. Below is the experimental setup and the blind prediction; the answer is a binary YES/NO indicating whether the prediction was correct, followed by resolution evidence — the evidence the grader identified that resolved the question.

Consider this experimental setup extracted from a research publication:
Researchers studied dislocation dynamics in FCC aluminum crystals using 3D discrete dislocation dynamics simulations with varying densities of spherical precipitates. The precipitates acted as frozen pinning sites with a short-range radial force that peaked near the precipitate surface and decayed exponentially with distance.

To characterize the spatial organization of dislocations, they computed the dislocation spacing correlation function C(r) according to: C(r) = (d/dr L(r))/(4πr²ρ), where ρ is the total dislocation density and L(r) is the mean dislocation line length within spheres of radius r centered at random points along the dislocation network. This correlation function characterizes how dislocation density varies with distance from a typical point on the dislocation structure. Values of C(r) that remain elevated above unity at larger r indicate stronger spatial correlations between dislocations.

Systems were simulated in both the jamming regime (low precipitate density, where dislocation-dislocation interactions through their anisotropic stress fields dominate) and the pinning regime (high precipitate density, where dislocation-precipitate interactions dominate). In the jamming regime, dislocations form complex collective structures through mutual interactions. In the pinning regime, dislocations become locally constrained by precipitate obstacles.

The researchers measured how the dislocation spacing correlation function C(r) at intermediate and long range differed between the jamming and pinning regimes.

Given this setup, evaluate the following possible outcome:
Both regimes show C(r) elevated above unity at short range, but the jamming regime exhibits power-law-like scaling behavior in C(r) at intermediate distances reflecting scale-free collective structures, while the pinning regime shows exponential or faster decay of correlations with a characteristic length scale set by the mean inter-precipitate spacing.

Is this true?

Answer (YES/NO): NO